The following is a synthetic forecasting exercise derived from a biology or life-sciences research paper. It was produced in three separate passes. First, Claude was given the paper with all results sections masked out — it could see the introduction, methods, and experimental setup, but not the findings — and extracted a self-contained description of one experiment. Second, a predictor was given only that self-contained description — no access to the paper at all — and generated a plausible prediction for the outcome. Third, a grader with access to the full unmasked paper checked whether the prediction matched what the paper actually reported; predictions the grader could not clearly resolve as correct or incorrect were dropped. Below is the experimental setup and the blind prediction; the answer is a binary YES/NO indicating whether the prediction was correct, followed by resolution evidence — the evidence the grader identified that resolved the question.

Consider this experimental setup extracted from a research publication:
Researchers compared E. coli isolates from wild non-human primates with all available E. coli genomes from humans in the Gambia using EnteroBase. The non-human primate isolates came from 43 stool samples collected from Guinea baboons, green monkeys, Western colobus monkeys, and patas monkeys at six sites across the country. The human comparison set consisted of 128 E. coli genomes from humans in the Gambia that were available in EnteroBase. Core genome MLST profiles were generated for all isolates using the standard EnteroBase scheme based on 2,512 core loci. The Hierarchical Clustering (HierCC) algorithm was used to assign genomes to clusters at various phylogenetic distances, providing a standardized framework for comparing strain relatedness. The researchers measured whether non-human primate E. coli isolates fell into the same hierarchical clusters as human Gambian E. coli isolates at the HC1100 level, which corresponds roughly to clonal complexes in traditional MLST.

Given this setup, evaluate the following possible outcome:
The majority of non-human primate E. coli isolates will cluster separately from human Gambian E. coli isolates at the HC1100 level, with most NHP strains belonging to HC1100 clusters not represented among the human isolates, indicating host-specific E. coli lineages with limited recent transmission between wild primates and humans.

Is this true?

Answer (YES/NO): NO